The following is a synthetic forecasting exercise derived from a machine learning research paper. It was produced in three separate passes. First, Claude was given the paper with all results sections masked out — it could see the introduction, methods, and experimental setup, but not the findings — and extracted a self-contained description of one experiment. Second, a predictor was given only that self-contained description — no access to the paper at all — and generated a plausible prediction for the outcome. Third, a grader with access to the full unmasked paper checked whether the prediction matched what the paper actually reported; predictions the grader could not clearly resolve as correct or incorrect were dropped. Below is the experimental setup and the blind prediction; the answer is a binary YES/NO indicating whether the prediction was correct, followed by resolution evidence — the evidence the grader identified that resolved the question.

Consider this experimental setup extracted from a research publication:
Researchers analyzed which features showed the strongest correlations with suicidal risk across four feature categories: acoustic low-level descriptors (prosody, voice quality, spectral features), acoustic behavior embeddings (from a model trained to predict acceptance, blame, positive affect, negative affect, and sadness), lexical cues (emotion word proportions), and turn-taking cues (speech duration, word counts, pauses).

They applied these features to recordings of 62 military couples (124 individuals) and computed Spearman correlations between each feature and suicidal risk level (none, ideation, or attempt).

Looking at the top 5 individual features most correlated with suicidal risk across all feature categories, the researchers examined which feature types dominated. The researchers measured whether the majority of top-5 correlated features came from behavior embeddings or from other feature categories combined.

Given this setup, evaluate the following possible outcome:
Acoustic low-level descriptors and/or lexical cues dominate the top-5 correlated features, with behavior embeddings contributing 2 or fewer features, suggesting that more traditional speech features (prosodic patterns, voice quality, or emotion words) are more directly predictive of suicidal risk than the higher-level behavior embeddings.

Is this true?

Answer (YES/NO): NO